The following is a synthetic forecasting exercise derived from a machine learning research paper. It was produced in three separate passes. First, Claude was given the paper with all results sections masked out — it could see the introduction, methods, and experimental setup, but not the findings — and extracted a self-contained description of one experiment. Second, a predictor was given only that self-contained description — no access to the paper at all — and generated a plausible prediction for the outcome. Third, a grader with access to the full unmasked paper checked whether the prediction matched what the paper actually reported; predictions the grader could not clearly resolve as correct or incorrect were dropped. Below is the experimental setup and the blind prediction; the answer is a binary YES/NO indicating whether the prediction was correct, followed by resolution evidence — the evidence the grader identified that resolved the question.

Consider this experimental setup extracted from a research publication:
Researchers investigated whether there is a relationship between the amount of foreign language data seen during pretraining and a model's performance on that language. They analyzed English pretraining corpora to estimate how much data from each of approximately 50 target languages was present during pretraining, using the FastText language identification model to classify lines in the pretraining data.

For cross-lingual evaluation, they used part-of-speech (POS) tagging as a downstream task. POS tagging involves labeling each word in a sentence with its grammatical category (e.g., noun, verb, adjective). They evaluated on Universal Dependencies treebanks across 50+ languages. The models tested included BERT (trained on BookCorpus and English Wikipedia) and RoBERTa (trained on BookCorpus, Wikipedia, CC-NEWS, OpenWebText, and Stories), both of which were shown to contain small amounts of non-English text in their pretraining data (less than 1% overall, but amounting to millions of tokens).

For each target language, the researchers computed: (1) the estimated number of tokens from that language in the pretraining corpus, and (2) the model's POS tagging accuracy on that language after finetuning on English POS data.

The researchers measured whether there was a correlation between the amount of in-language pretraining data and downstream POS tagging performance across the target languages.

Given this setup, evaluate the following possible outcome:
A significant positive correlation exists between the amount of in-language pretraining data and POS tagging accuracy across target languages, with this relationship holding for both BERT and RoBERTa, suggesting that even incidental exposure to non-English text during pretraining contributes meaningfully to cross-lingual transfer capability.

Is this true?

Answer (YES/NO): YES